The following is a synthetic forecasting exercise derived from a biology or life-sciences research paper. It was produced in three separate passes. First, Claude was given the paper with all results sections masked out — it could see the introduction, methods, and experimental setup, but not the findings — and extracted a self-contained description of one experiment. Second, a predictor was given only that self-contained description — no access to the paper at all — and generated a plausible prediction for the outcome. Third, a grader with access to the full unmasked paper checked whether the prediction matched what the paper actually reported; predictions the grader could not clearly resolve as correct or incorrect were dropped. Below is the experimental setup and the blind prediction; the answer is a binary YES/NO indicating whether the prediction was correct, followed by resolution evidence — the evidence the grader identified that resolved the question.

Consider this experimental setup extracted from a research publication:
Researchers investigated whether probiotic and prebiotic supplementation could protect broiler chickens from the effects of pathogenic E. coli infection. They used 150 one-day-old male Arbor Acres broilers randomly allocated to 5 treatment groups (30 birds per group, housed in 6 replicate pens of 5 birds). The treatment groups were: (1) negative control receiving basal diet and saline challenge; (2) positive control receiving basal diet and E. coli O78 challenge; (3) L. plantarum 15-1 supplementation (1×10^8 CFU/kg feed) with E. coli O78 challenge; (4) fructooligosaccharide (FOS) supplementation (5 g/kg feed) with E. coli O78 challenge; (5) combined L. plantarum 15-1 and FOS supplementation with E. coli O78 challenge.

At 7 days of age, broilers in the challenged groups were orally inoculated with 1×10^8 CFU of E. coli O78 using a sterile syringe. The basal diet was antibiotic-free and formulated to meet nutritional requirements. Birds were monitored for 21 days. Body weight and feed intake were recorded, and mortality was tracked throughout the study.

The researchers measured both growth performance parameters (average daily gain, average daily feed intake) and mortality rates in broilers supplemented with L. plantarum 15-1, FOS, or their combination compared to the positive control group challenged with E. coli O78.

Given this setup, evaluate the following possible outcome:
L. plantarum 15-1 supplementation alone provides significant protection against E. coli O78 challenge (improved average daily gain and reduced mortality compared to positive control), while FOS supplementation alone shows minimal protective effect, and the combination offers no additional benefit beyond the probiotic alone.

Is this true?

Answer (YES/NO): NO